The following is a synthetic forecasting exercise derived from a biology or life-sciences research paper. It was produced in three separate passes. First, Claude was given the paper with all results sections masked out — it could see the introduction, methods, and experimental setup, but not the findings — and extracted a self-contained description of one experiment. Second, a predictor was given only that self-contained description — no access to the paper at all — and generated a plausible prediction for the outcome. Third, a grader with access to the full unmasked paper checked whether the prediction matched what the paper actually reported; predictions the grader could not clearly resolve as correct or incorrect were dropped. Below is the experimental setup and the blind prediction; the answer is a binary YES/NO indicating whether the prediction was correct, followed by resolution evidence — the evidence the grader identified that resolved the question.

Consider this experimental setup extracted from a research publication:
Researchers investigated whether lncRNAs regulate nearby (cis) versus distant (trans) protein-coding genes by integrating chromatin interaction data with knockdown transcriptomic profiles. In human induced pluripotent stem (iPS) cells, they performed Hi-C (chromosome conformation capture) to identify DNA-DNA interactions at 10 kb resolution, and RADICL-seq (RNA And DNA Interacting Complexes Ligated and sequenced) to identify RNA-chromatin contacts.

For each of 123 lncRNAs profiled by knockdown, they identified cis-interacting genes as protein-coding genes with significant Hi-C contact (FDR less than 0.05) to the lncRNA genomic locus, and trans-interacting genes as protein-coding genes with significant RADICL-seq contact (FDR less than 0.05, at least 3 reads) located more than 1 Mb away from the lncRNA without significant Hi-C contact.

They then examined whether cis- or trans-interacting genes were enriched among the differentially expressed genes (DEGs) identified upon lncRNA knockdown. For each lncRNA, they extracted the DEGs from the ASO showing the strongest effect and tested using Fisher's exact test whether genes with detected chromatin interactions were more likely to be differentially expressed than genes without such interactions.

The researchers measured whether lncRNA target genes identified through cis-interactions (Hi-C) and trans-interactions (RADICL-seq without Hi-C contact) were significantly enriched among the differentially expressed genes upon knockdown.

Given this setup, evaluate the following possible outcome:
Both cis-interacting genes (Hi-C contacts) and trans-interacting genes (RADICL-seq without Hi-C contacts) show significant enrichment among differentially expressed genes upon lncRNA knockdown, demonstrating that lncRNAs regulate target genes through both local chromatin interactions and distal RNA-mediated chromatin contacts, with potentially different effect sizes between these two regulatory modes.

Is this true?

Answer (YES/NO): YES